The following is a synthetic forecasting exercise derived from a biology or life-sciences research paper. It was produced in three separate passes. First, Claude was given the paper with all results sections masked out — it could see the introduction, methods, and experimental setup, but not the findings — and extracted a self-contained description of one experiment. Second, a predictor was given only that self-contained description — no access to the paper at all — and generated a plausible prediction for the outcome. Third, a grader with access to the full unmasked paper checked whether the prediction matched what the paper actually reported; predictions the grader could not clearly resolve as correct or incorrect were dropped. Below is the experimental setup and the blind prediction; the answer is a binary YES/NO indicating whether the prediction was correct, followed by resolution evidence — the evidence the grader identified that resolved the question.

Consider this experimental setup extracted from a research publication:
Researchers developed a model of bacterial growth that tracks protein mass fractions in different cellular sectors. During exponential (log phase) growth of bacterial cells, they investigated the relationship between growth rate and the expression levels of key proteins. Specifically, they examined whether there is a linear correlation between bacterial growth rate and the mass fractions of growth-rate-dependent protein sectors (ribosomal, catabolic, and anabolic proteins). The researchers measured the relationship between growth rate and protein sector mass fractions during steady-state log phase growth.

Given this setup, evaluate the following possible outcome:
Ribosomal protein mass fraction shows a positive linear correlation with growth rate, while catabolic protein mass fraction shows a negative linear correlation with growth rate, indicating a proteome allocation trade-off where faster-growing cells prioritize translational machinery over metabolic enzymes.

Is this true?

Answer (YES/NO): YES